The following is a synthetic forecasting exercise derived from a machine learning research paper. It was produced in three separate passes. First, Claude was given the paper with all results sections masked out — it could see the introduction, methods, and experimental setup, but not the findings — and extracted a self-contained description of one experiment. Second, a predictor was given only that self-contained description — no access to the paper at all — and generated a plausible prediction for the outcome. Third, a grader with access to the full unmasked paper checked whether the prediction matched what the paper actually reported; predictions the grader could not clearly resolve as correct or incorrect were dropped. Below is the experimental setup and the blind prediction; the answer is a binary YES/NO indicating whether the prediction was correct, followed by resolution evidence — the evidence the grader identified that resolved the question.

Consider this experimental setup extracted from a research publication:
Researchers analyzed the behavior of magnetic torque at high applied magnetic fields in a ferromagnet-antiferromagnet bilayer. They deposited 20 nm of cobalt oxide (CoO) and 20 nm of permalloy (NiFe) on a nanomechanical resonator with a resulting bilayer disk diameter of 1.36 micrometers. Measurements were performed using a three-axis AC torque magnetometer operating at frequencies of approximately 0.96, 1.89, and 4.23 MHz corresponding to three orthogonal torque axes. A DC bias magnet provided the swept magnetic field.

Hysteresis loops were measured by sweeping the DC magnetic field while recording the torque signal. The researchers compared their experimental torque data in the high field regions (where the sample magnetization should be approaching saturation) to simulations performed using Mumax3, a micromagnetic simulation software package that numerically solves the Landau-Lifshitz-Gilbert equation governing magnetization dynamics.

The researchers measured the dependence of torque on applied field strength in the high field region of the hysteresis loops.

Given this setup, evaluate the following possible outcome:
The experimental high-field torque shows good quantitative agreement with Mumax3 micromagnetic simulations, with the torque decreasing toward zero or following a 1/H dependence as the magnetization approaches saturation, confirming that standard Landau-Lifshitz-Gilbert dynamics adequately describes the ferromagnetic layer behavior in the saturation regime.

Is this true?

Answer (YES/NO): YES